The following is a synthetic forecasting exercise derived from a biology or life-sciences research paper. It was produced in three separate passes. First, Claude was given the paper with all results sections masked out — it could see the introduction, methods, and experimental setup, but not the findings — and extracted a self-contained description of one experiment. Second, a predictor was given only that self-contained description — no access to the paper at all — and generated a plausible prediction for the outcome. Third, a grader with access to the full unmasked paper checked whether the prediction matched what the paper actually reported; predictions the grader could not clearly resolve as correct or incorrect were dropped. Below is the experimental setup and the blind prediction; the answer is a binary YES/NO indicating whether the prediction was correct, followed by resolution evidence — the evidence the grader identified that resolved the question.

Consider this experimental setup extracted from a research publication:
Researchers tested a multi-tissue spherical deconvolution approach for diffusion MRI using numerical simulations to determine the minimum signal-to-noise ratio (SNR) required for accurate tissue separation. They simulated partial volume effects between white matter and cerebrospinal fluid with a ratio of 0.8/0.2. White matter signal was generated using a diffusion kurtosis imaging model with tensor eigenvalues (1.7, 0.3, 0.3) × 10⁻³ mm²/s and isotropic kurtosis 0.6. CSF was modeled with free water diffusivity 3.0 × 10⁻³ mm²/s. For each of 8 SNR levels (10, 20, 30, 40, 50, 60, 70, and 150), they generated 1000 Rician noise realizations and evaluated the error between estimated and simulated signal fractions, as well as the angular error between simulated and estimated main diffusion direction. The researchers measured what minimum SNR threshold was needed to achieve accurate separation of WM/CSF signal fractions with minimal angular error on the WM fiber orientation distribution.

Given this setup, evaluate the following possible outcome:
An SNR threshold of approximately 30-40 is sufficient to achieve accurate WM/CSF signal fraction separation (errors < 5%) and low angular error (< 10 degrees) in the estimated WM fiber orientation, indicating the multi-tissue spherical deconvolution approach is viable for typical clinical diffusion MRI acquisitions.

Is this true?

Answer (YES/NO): NO